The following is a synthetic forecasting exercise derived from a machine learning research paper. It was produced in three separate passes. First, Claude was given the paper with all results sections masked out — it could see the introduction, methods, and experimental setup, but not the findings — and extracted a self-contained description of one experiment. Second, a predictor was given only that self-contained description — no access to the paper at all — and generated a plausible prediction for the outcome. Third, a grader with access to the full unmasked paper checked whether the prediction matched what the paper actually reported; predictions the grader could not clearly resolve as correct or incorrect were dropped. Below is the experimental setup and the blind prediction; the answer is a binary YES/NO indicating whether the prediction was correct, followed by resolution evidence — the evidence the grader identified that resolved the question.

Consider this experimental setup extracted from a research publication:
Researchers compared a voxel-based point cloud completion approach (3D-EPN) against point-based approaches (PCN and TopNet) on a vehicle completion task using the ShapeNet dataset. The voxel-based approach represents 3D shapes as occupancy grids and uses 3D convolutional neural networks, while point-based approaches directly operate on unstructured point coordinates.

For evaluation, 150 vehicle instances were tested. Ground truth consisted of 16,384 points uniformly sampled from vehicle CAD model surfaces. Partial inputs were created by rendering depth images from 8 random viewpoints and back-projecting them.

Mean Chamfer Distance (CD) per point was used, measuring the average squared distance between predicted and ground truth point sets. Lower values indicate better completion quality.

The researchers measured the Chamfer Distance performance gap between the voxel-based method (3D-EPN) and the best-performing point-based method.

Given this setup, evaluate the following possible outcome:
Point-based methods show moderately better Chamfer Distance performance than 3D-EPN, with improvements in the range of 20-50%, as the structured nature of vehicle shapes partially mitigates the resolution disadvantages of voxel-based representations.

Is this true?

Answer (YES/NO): YES